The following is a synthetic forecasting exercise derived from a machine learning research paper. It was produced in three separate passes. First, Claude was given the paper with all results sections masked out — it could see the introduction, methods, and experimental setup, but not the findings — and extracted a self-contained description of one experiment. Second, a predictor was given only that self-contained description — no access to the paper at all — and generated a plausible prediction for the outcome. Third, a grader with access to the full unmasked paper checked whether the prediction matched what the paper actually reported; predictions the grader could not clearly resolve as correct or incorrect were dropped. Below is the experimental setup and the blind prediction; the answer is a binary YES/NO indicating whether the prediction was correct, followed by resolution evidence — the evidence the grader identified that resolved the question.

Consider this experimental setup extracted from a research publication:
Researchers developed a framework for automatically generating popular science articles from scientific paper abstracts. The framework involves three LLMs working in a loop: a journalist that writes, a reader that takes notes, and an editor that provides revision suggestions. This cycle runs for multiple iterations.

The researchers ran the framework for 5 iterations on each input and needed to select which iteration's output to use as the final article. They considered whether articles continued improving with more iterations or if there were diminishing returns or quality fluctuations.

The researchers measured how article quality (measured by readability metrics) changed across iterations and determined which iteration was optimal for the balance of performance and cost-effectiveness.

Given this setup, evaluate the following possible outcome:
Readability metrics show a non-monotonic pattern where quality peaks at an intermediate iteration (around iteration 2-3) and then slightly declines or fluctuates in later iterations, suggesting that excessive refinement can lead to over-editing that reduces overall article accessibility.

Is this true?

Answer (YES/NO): NO